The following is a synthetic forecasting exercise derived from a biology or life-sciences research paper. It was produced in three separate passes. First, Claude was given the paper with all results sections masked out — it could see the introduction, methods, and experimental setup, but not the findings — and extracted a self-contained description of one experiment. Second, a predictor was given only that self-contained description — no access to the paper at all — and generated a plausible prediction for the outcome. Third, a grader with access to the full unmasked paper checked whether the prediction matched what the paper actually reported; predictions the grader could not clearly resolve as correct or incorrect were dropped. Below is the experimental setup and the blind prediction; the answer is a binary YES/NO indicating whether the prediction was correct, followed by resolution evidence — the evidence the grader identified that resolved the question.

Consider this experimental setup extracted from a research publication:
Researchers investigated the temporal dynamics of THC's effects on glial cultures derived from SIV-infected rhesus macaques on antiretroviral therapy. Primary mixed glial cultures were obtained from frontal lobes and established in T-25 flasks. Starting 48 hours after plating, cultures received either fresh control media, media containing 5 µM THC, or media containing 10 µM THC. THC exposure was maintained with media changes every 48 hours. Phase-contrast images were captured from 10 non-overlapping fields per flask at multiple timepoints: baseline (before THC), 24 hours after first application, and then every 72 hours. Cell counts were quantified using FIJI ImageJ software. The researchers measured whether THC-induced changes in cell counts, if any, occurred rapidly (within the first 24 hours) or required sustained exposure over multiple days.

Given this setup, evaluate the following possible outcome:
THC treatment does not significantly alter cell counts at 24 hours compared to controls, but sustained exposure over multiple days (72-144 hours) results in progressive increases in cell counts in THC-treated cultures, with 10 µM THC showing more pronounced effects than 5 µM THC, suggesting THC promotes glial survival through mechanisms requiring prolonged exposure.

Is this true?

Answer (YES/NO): NO